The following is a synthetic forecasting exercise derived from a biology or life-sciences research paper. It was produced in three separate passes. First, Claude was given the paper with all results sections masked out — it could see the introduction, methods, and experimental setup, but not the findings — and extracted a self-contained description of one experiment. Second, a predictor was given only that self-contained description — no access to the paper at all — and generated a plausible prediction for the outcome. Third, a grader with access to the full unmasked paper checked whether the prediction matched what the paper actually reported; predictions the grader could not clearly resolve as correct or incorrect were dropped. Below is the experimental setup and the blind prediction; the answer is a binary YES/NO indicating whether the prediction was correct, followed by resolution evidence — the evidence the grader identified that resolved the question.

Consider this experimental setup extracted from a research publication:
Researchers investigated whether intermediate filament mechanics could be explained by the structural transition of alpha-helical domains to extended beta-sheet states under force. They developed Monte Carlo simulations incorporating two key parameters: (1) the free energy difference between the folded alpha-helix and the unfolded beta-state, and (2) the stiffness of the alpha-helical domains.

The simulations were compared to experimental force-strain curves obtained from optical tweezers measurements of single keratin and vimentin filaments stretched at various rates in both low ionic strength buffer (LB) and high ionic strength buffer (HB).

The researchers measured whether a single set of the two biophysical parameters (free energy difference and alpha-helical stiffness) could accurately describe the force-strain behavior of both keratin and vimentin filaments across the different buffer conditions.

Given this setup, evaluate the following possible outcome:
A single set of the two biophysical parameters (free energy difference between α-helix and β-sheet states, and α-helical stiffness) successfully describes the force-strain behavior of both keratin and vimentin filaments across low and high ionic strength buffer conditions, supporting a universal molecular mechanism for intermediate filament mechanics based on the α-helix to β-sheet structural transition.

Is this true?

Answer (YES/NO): NO